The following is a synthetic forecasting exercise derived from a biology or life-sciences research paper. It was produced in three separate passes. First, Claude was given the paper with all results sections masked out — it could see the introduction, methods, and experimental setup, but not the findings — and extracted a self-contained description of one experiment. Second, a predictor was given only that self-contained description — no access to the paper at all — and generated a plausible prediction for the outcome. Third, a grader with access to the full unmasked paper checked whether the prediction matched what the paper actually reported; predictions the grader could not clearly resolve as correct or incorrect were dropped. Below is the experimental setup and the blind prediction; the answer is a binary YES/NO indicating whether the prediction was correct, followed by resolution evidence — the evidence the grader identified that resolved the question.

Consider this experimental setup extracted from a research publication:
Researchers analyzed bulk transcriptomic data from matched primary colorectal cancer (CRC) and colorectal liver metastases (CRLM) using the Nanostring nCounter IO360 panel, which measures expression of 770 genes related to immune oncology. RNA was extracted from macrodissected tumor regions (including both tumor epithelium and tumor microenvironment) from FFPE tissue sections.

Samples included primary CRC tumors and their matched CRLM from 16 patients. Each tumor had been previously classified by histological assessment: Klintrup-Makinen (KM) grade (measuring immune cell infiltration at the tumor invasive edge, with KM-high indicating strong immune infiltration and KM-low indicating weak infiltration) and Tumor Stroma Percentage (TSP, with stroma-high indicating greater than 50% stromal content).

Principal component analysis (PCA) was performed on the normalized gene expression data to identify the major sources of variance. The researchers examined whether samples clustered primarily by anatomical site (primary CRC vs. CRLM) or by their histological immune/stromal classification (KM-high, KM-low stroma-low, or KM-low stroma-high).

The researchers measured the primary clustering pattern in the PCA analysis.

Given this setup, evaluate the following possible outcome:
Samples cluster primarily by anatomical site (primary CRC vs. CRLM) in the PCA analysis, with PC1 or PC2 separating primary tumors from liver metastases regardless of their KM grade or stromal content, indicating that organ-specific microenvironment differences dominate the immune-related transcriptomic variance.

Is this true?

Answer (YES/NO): YES